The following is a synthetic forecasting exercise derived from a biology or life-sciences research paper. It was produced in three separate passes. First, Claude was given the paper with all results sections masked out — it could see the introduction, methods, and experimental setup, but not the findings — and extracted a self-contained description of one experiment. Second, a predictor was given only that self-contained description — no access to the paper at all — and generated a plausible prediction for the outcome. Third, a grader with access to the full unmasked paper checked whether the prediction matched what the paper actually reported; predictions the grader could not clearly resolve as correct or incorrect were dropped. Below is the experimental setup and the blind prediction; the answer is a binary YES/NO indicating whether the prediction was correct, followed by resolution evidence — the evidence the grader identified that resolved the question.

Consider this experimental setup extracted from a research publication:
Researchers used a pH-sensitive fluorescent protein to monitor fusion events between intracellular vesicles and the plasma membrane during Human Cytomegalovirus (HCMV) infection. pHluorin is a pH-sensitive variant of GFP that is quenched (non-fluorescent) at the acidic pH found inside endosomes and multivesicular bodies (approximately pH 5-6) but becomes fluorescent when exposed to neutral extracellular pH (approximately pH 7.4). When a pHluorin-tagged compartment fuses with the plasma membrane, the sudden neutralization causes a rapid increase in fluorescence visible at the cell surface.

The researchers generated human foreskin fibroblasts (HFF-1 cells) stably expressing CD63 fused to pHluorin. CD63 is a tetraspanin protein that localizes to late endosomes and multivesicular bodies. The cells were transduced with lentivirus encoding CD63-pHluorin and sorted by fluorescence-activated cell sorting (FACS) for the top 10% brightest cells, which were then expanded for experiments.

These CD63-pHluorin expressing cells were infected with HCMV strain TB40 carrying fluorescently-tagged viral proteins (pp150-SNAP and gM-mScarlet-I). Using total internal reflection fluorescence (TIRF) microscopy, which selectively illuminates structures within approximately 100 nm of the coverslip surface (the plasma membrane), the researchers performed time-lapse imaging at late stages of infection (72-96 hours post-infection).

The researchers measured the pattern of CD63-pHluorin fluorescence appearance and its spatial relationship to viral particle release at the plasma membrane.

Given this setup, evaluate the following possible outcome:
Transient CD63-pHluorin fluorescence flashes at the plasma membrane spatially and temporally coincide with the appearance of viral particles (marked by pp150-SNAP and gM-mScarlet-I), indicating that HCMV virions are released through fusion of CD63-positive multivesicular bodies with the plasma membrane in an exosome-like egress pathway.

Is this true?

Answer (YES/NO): YES